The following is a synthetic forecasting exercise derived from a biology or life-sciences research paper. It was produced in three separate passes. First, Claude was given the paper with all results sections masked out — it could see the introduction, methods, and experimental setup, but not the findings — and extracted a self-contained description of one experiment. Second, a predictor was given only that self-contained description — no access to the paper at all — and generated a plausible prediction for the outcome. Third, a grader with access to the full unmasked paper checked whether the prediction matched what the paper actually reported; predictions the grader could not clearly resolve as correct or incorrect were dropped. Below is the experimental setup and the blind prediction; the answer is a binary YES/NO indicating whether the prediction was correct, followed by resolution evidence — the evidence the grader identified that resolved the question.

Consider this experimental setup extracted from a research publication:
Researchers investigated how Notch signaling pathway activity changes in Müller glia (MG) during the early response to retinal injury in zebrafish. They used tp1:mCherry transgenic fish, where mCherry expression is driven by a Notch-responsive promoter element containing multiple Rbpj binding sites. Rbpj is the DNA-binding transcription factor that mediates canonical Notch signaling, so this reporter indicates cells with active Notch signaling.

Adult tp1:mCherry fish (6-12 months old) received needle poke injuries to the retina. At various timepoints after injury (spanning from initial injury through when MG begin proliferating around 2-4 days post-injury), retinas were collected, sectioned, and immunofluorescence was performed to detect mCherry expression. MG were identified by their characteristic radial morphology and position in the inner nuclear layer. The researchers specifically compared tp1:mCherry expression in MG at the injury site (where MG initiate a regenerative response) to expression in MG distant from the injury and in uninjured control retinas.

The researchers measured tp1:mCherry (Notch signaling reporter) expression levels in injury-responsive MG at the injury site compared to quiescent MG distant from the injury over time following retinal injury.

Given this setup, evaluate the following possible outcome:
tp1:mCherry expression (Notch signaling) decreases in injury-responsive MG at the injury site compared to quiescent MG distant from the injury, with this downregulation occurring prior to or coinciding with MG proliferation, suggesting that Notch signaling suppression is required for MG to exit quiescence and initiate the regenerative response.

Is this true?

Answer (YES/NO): YES